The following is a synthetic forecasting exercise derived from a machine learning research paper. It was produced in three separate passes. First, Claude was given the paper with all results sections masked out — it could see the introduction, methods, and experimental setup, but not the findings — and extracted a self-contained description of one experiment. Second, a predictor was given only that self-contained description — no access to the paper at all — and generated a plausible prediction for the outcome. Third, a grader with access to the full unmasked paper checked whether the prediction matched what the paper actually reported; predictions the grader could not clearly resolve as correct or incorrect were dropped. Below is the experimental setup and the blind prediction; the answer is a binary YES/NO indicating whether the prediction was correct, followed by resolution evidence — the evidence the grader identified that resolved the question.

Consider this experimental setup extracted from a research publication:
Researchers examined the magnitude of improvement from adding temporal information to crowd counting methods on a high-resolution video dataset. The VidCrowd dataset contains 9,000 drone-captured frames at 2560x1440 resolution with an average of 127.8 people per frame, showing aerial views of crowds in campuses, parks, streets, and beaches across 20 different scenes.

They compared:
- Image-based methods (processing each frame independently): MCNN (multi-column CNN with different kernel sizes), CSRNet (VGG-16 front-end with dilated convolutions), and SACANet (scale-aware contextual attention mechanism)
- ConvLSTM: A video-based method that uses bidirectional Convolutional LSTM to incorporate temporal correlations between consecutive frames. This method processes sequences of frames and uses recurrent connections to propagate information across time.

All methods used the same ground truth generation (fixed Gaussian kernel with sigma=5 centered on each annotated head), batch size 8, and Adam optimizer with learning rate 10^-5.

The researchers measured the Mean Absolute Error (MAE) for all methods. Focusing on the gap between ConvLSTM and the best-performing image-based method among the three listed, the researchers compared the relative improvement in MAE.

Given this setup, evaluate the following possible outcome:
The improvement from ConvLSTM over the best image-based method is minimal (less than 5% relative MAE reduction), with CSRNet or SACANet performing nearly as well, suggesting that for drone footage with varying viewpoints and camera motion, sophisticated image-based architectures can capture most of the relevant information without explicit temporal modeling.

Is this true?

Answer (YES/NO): NO